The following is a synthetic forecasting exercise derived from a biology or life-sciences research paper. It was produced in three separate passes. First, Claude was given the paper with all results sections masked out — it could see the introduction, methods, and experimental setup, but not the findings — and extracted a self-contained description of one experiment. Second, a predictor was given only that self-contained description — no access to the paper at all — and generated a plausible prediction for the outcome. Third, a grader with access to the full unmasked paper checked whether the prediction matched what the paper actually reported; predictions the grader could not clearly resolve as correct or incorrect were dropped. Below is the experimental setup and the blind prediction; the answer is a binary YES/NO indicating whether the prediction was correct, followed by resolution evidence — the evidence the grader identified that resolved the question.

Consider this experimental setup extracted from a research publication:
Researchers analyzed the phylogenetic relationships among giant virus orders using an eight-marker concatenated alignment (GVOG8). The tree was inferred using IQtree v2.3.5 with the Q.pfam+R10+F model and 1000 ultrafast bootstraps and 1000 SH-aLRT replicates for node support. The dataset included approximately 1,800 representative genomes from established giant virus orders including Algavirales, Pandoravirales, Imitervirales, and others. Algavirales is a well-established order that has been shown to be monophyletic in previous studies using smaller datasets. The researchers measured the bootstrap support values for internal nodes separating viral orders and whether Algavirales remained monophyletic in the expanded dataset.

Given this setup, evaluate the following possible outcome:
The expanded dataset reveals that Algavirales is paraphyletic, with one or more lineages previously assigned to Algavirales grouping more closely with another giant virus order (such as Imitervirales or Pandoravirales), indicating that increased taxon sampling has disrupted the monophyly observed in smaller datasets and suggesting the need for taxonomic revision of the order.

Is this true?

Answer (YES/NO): NO